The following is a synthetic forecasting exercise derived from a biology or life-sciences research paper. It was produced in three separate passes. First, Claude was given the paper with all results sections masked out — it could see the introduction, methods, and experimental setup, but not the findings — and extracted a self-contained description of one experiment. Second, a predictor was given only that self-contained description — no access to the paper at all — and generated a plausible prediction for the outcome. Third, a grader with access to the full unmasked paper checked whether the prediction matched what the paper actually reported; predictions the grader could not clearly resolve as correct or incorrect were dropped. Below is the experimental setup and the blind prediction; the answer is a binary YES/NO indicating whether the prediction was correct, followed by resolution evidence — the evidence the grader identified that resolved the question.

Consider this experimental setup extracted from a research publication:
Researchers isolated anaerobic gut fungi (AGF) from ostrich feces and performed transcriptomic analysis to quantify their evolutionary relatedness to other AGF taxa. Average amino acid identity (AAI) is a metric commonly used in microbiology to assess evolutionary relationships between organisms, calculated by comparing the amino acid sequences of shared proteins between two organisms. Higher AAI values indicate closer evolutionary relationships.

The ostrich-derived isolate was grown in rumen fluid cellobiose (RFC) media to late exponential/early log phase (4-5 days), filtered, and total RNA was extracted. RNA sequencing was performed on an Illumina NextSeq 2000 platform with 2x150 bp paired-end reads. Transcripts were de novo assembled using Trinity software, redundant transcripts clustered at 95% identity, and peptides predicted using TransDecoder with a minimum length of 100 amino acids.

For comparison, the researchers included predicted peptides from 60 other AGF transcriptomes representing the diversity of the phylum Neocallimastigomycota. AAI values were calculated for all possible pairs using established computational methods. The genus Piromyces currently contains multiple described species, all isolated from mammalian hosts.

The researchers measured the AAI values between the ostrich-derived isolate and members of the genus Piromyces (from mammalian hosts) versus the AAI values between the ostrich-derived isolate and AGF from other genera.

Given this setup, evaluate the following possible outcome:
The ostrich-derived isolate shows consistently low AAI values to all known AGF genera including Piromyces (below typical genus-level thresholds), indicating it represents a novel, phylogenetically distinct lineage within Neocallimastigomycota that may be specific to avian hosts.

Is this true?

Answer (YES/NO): NO